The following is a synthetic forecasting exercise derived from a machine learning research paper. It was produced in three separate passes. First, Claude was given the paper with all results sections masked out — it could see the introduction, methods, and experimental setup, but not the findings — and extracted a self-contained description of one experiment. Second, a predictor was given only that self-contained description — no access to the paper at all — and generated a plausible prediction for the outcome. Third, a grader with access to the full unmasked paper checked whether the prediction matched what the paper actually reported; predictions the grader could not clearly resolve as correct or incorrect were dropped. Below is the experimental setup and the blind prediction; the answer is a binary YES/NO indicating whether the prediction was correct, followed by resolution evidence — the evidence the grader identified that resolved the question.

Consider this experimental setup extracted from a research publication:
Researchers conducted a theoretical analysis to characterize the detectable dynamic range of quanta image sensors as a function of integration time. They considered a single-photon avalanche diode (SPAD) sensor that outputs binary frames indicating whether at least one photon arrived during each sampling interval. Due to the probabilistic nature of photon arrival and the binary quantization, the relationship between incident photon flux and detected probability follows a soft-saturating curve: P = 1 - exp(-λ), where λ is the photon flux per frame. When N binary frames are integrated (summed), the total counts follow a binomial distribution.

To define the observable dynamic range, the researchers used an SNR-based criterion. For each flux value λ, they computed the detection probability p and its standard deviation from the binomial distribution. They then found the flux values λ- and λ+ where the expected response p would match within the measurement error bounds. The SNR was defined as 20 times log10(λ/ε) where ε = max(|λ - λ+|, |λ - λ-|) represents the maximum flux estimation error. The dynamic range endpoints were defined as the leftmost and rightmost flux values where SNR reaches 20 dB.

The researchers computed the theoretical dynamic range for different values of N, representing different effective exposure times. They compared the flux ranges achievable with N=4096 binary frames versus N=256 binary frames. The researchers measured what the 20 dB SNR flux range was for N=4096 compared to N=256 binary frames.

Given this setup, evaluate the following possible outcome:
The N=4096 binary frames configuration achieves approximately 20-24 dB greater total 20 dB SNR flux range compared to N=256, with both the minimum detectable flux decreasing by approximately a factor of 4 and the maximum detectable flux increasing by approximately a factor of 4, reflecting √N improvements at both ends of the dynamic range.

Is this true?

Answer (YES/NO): NO